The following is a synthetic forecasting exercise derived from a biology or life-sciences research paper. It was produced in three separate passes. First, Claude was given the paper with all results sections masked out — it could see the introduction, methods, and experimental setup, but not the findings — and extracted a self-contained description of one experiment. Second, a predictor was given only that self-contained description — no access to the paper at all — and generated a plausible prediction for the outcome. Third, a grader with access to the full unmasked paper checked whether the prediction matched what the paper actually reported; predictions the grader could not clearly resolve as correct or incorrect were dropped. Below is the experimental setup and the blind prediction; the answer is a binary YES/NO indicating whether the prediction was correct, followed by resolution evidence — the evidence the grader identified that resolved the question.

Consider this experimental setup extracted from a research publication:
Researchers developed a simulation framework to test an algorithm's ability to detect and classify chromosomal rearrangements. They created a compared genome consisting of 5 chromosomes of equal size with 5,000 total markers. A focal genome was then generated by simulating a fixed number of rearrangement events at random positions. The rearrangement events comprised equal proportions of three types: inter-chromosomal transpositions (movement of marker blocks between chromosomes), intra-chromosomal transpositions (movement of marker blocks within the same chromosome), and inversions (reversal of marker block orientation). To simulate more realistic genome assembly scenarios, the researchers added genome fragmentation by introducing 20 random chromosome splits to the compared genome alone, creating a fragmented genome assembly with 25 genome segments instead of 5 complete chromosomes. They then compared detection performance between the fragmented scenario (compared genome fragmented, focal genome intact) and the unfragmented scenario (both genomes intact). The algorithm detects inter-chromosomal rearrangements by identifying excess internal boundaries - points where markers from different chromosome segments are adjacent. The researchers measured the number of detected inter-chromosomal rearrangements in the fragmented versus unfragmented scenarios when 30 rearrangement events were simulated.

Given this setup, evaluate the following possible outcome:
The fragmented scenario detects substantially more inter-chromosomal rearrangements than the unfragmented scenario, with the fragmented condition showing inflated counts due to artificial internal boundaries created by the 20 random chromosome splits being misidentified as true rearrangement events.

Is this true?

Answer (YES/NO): NO